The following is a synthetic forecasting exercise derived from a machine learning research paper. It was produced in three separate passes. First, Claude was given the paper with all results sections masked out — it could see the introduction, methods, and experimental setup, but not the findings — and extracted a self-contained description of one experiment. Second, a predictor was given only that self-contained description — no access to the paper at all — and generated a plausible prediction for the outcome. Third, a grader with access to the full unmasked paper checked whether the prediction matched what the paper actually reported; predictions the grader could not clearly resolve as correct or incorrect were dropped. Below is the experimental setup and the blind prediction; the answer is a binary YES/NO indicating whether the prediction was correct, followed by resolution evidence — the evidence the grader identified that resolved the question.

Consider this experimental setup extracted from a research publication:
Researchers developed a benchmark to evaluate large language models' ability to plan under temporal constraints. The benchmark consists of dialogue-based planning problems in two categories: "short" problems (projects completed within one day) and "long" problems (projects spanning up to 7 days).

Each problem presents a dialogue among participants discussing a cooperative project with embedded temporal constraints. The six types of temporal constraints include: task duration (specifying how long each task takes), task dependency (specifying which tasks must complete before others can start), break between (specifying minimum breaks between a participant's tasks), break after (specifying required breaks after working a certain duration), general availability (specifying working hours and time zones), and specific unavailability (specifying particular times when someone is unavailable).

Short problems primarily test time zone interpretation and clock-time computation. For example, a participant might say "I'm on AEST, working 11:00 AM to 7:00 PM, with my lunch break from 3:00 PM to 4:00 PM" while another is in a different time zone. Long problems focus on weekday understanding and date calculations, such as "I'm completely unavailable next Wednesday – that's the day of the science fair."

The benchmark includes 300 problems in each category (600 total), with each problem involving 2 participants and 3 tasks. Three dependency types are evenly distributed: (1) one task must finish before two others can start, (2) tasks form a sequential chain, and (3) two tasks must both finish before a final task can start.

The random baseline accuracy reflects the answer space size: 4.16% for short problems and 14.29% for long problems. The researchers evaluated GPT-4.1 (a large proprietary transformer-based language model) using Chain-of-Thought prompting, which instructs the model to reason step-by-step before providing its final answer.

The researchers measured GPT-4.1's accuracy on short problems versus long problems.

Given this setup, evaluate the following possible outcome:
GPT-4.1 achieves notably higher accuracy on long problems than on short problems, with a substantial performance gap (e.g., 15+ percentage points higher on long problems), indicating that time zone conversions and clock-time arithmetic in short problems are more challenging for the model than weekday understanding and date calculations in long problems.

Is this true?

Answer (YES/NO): YES